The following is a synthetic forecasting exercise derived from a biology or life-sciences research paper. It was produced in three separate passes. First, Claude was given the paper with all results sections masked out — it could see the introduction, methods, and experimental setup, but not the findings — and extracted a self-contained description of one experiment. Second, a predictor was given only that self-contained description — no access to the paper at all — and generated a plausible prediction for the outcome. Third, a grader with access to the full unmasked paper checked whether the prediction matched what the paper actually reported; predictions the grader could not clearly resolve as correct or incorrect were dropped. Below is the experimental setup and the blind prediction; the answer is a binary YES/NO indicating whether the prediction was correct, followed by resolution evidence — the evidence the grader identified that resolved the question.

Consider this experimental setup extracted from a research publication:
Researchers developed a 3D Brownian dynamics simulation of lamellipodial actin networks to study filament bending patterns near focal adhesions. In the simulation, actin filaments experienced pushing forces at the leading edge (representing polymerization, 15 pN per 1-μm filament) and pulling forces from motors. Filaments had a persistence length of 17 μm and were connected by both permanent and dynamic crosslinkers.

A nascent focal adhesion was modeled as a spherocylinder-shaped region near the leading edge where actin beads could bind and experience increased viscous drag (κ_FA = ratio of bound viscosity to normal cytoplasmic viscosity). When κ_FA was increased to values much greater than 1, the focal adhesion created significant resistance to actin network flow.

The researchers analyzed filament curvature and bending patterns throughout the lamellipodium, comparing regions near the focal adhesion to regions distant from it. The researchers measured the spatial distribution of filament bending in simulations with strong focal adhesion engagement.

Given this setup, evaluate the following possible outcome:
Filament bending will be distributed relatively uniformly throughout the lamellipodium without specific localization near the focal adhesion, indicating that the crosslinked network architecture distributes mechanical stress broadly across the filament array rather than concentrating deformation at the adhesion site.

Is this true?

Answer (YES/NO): NO